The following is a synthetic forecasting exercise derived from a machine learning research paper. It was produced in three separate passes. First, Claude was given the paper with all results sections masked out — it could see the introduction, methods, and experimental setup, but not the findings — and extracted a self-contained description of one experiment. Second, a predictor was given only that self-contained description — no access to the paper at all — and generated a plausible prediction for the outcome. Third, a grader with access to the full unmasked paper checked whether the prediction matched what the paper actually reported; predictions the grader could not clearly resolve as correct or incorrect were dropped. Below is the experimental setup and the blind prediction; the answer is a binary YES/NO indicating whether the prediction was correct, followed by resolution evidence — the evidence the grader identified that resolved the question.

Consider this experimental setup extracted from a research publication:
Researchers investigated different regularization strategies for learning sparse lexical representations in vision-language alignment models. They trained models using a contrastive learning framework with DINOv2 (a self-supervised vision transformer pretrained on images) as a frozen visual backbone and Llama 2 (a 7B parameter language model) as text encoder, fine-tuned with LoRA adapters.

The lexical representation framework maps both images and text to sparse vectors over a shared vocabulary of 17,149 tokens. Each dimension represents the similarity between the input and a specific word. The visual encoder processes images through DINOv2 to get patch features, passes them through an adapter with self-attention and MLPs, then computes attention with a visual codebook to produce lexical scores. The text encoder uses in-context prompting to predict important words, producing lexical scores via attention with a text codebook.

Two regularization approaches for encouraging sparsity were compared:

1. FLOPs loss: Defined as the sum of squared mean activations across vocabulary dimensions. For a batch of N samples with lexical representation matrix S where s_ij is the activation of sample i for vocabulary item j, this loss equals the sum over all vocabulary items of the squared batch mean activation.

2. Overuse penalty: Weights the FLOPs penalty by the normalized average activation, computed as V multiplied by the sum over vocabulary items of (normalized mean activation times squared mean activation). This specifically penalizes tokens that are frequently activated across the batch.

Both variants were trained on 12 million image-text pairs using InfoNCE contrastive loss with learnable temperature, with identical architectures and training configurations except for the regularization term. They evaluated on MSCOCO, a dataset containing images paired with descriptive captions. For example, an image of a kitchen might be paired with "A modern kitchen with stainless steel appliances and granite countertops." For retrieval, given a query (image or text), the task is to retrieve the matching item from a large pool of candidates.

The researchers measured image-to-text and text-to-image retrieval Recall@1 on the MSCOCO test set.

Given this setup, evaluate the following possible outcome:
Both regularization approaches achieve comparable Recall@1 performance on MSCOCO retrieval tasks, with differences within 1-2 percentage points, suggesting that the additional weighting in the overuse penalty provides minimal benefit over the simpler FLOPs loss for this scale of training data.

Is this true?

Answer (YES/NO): YES